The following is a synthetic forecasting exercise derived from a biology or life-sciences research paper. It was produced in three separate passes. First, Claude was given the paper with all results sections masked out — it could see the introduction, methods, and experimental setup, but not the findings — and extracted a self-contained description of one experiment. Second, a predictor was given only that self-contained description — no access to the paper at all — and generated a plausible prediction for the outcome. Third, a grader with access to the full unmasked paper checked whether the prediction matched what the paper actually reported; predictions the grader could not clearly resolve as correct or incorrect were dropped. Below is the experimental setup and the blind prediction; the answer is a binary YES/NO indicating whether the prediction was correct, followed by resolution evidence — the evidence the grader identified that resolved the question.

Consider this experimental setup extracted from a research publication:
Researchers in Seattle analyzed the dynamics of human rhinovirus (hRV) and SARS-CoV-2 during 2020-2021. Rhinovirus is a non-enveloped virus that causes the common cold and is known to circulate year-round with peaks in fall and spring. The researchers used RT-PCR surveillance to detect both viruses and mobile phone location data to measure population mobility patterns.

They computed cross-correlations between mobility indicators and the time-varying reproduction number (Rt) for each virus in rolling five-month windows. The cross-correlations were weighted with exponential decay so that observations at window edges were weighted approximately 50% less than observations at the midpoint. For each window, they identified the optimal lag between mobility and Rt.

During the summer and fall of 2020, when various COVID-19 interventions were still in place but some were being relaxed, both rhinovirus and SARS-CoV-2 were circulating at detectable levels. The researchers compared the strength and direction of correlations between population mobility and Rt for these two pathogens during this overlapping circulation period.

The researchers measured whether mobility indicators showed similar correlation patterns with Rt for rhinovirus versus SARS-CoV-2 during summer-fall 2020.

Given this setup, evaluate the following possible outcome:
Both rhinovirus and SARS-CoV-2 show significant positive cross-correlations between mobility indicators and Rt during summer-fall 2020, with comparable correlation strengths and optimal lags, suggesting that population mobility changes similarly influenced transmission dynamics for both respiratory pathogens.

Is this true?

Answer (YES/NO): NO